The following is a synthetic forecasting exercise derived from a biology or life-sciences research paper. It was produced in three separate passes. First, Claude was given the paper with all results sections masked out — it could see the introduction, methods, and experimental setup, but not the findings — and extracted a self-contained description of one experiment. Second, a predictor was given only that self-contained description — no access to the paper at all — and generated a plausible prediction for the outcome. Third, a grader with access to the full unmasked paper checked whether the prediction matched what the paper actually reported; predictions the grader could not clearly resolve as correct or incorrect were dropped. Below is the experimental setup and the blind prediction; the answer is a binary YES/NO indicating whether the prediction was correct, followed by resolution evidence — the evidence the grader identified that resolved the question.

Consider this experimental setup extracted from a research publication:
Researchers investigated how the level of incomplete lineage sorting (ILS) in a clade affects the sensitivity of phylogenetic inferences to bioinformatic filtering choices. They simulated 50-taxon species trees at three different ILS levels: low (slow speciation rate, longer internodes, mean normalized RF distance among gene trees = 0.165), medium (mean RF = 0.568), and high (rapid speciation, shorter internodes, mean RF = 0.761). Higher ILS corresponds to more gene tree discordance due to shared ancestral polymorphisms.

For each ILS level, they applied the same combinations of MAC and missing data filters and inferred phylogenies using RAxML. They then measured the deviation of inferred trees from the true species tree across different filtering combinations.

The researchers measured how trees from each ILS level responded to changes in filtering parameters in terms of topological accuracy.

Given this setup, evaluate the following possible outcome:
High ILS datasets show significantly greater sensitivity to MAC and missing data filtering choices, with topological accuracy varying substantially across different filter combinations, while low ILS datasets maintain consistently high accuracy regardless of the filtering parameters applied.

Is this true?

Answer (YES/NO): NO